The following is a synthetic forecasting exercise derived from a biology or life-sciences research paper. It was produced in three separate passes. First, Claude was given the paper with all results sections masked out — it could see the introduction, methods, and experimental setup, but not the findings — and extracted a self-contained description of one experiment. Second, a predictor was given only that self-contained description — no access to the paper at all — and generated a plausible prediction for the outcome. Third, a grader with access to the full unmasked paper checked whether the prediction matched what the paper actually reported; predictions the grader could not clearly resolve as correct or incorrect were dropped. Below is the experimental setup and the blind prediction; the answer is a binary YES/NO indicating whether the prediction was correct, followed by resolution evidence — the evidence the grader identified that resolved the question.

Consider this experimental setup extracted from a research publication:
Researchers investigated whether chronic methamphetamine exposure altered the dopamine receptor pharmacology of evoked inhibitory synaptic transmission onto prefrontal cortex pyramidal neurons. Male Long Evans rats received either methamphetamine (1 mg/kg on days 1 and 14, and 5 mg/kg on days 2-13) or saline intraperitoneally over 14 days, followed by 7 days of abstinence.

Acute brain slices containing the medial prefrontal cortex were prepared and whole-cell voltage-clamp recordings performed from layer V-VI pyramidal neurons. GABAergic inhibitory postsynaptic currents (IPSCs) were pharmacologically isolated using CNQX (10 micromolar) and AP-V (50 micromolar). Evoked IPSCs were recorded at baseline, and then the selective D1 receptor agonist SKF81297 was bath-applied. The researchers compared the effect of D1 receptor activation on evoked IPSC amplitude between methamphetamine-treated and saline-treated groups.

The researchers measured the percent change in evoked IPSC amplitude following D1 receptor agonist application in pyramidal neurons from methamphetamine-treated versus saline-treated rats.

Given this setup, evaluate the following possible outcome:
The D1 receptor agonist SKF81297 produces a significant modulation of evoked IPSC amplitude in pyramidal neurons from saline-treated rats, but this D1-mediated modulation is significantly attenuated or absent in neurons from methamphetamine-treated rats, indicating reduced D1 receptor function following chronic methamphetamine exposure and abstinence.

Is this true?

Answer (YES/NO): NO